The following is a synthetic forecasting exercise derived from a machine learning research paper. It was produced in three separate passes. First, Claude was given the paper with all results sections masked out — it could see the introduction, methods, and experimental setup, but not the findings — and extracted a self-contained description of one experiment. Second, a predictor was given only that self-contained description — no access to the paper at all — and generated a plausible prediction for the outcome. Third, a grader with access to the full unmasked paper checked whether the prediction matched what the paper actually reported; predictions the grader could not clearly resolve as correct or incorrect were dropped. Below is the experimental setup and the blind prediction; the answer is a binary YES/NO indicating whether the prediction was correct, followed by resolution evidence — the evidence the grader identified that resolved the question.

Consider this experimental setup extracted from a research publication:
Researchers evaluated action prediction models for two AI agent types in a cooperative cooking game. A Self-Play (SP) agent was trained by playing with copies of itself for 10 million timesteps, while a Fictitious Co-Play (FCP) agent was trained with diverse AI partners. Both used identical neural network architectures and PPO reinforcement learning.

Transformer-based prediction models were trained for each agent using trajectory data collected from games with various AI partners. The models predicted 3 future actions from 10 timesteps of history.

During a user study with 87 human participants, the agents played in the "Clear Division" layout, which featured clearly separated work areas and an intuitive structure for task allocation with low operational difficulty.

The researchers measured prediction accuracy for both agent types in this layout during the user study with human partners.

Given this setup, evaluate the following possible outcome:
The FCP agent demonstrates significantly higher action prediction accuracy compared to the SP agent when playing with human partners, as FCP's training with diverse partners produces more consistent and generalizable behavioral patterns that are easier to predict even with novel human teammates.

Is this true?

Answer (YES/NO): YES